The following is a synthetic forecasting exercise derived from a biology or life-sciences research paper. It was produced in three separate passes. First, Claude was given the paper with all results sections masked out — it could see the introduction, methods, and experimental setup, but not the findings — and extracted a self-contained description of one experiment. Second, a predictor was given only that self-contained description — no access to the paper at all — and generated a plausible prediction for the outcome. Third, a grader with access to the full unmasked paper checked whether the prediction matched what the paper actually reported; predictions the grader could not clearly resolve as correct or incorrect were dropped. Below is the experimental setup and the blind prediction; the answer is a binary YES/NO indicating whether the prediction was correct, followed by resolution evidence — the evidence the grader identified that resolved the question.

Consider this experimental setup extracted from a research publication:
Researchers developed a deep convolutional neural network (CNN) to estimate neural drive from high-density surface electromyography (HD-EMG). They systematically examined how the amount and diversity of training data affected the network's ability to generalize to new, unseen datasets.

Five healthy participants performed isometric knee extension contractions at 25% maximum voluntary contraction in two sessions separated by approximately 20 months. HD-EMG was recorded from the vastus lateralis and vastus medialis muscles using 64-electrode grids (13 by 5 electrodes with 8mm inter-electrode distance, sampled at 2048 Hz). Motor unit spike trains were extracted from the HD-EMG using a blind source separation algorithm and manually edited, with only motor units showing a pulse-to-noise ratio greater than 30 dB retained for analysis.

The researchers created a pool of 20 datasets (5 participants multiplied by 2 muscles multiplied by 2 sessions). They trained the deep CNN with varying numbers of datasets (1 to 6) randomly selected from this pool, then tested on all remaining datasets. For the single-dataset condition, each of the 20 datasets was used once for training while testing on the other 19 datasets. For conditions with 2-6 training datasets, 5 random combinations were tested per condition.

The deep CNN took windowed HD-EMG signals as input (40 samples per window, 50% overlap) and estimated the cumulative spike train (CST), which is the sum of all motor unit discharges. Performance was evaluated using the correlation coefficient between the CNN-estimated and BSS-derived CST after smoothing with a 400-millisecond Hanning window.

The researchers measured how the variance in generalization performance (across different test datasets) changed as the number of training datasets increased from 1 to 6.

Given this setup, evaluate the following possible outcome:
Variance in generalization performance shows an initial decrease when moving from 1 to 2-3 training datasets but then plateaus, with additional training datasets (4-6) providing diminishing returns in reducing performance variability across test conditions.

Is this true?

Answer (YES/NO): NO